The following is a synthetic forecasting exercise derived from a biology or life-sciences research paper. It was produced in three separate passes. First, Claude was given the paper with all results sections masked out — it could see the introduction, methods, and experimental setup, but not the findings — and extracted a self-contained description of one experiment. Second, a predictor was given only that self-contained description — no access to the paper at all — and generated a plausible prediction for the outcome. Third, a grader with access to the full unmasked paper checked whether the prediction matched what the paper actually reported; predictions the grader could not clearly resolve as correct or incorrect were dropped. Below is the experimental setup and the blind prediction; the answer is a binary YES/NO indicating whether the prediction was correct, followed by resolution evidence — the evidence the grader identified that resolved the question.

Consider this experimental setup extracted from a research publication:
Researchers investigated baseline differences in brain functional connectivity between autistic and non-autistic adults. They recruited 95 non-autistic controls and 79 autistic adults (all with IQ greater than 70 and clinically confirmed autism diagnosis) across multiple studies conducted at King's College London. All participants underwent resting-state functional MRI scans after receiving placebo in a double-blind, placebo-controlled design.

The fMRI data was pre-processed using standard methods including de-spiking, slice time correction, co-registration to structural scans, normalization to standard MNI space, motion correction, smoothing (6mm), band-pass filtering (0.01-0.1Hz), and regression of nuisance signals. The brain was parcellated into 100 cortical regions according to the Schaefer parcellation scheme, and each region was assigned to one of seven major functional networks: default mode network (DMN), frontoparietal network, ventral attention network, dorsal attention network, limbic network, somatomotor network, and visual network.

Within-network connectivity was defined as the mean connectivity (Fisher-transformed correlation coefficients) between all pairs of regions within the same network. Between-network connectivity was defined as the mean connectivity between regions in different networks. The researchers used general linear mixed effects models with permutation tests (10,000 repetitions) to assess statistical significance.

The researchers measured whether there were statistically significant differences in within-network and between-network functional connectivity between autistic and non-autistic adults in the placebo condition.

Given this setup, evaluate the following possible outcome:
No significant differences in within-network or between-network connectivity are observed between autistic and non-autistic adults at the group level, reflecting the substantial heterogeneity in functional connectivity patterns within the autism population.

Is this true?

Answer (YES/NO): YES